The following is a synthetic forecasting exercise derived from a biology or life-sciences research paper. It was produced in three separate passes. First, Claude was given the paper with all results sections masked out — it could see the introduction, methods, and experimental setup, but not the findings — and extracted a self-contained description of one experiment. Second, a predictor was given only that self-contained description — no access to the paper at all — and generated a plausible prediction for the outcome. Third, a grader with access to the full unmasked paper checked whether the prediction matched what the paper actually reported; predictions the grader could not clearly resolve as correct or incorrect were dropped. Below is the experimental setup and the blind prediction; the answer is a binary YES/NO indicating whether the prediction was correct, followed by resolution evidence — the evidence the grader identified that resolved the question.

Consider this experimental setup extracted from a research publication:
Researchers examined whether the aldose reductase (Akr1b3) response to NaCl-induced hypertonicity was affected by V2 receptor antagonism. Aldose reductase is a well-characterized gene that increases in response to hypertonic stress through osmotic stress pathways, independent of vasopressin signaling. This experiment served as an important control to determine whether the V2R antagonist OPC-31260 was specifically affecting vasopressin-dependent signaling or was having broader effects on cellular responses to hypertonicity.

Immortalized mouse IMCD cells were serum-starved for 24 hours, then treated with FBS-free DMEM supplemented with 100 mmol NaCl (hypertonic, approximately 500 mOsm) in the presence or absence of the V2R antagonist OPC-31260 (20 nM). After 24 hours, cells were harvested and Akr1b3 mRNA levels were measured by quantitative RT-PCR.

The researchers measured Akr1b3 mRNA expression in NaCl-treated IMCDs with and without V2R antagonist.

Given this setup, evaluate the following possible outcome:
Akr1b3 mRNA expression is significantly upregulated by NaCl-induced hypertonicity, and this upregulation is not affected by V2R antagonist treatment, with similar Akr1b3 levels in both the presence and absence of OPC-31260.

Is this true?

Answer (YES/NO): YES